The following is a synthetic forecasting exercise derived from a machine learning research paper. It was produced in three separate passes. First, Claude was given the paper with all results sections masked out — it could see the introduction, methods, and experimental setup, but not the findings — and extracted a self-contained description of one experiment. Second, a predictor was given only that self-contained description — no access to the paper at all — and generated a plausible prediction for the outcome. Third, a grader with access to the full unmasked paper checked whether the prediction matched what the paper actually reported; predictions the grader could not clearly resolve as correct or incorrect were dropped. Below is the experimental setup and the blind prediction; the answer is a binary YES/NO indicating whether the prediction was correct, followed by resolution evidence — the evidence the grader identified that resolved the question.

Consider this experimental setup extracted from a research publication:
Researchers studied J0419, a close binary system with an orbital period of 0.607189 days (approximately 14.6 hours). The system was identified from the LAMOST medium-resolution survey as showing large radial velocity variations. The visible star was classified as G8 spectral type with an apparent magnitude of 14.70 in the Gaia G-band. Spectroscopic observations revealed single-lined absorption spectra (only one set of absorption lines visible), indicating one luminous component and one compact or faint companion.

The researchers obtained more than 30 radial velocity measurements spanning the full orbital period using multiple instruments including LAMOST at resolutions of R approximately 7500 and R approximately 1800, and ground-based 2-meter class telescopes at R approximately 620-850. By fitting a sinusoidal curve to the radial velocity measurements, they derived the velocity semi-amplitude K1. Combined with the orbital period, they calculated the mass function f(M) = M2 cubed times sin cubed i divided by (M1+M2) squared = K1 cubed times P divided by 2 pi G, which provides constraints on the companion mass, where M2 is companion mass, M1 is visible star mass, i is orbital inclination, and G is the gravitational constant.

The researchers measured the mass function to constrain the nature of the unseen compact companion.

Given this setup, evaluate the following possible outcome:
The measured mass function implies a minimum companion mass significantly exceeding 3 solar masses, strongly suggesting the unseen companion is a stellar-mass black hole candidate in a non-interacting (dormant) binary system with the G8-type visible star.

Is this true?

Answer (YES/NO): NO